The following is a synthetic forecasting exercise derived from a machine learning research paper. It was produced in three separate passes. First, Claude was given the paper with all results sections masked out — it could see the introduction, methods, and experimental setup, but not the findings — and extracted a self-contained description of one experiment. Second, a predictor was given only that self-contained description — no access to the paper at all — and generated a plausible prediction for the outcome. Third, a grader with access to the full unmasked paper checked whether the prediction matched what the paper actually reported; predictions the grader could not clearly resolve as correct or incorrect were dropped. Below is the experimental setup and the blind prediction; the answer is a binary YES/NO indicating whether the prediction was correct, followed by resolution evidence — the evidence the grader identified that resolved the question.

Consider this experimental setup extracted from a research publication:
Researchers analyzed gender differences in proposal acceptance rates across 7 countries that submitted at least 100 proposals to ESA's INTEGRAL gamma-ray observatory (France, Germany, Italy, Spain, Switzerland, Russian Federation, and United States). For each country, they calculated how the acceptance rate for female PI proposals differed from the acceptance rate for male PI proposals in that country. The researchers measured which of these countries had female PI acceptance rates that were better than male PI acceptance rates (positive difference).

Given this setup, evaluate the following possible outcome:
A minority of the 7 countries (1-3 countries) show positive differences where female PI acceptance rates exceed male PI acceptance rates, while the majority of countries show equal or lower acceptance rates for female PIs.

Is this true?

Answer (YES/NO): YES